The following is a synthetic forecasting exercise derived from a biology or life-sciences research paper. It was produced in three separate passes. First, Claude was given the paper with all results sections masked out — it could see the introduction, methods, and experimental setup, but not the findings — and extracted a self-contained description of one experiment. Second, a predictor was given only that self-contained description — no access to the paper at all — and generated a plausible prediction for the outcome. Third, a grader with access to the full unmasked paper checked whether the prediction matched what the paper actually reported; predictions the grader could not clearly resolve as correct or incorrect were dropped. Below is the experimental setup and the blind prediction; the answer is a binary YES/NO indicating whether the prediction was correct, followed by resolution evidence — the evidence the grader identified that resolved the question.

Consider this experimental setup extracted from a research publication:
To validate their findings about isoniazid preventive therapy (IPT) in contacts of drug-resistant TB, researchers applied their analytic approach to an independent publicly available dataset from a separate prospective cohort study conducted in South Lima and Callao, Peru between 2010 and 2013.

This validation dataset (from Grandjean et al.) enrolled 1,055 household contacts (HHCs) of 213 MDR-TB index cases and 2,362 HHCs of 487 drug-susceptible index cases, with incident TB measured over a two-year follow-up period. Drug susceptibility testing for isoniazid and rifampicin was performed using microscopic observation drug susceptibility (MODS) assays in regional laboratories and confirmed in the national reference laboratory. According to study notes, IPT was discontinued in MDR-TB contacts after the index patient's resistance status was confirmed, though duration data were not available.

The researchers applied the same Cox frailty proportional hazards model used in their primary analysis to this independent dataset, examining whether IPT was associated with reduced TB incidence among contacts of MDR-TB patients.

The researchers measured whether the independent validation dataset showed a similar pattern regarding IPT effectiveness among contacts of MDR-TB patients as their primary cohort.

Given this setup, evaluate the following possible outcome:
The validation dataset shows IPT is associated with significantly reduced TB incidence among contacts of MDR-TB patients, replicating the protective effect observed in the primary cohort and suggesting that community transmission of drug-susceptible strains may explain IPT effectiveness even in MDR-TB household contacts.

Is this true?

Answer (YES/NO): NO